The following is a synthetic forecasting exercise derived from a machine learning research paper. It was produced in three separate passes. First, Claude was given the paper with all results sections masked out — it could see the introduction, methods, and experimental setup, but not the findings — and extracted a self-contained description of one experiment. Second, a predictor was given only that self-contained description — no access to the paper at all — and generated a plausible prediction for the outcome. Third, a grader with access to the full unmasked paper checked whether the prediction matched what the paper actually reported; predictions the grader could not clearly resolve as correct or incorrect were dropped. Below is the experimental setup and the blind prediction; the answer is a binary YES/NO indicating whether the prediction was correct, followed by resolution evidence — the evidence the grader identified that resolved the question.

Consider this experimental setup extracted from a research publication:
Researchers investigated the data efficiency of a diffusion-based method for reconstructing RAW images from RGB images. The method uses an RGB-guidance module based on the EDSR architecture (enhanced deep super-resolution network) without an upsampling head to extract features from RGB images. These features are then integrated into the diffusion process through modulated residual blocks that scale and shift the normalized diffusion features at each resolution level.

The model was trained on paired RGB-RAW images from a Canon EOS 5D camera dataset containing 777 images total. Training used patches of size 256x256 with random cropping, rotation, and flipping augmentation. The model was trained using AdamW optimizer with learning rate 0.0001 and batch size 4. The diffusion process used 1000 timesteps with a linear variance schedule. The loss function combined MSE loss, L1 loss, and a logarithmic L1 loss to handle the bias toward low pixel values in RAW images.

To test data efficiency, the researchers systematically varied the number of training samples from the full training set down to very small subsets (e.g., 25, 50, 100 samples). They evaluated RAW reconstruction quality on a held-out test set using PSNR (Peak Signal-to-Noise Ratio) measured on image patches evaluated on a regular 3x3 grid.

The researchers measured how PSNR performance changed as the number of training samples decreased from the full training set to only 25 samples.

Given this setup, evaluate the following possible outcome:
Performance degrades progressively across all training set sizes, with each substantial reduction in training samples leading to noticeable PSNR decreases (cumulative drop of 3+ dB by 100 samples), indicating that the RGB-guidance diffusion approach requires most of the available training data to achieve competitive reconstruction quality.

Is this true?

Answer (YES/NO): NO